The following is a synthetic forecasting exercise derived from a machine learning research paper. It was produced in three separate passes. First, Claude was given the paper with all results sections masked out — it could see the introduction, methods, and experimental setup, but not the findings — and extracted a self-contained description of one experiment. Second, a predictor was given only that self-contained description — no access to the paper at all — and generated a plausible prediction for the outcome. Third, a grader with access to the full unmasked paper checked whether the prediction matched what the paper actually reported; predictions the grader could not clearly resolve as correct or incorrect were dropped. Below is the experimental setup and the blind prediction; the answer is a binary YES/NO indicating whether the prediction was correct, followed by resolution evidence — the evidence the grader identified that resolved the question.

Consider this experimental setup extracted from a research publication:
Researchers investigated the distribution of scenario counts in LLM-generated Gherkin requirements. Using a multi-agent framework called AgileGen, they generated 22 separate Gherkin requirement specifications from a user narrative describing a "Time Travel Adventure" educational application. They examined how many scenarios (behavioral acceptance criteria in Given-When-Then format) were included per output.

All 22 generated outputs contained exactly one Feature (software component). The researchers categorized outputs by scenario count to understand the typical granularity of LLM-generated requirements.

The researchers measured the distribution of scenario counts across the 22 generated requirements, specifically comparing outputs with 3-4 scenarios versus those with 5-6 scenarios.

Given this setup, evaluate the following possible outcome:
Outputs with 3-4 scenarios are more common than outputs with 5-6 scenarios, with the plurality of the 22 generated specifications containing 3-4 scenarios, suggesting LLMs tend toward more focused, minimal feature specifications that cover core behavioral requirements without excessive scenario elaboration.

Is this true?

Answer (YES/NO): YES